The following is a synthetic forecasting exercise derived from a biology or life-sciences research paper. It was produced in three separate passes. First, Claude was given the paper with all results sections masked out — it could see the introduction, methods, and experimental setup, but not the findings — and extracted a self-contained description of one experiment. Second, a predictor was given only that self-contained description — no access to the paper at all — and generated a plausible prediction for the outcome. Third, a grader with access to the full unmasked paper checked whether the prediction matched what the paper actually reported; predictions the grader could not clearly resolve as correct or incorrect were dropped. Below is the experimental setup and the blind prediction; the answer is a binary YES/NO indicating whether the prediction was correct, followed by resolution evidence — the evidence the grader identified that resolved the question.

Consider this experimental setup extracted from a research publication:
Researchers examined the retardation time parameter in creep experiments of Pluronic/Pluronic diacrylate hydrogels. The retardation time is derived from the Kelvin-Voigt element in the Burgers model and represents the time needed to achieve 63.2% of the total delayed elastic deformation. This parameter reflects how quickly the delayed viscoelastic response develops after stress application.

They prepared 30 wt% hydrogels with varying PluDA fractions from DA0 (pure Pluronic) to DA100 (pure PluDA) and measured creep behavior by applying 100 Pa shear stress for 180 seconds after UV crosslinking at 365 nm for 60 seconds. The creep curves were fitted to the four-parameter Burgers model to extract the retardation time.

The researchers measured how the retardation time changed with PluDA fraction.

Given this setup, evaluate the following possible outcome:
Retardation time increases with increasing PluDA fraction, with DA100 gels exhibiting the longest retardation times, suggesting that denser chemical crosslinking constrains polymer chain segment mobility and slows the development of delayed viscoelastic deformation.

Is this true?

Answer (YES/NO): NO